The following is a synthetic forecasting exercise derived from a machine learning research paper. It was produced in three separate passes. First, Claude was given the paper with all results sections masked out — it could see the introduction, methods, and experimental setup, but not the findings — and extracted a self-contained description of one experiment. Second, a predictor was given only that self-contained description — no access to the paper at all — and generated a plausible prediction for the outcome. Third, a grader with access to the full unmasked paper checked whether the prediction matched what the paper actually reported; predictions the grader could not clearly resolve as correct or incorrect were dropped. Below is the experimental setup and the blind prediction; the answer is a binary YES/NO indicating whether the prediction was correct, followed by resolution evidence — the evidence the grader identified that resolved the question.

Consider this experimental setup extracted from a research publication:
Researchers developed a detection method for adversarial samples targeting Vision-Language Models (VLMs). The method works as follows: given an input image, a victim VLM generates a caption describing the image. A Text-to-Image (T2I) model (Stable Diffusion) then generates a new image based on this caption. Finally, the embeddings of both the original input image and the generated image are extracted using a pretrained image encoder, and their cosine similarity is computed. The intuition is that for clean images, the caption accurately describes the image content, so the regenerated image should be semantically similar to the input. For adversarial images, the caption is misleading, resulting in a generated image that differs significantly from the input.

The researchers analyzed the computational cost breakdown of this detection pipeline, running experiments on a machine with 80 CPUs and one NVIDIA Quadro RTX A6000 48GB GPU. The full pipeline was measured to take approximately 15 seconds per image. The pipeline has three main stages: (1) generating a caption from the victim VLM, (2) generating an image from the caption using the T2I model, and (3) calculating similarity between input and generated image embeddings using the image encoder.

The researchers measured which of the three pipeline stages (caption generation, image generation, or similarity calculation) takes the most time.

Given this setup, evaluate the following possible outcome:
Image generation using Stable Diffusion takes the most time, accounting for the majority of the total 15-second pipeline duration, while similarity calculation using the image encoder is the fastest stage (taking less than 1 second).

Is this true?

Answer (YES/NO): NO